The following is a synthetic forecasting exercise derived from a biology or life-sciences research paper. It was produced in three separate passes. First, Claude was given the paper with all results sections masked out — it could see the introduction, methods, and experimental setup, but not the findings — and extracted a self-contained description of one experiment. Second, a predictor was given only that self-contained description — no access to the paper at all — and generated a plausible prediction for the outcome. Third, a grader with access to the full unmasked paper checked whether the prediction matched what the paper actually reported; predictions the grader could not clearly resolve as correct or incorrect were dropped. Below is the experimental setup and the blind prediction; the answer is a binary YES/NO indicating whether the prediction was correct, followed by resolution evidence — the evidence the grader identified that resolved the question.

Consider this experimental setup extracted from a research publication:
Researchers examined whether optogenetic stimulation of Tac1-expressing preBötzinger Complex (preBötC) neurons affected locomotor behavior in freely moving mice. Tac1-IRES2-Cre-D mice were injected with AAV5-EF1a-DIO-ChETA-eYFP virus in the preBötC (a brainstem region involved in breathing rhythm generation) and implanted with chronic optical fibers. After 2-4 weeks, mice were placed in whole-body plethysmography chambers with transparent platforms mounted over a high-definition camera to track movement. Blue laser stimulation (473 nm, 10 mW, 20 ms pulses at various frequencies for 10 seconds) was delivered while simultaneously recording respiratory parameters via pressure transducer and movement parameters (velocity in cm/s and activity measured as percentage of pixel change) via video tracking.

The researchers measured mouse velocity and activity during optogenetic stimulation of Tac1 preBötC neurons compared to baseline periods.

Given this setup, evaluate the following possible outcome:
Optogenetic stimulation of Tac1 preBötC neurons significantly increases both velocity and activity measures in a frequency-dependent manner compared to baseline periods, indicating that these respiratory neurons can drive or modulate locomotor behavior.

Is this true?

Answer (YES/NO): NO